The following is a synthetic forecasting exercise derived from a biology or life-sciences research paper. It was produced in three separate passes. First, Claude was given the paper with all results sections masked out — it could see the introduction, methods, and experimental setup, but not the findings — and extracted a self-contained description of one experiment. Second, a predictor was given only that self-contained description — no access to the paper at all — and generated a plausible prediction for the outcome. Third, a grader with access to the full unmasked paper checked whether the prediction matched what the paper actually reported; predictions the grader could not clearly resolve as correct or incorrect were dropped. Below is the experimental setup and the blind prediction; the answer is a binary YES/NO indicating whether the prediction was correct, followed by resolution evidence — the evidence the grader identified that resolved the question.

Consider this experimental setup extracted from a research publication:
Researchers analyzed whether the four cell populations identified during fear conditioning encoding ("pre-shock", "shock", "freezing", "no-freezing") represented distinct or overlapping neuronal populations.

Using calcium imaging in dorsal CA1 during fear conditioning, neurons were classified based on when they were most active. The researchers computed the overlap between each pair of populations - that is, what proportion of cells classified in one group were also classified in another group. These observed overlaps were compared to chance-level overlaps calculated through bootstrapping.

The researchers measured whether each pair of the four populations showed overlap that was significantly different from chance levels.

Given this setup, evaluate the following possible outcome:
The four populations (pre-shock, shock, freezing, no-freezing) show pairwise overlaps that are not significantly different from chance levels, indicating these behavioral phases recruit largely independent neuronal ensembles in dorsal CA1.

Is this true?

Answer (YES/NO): NO